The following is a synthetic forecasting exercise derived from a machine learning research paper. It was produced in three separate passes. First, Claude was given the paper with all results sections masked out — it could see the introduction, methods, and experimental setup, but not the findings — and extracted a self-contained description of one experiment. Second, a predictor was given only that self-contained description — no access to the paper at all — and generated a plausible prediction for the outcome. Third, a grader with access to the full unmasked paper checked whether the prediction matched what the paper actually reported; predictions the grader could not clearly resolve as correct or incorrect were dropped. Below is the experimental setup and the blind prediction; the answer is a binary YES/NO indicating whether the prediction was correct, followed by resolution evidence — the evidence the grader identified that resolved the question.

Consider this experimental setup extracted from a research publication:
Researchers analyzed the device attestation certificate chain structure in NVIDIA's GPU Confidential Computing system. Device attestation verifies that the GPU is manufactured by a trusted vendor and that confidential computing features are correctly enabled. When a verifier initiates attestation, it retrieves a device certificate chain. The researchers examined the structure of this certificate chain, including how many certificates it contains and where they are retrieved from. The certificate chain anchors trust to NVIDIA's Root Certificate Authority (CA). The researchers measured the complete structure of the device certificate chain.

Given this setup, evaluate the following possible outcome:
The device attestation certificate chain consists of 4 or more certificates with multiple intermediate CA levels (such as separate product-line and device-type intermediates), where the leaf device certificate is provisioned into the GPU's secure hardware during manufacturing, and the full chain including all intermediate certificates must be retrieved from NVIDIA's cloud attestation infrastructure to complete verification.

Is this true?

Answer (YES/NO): NO